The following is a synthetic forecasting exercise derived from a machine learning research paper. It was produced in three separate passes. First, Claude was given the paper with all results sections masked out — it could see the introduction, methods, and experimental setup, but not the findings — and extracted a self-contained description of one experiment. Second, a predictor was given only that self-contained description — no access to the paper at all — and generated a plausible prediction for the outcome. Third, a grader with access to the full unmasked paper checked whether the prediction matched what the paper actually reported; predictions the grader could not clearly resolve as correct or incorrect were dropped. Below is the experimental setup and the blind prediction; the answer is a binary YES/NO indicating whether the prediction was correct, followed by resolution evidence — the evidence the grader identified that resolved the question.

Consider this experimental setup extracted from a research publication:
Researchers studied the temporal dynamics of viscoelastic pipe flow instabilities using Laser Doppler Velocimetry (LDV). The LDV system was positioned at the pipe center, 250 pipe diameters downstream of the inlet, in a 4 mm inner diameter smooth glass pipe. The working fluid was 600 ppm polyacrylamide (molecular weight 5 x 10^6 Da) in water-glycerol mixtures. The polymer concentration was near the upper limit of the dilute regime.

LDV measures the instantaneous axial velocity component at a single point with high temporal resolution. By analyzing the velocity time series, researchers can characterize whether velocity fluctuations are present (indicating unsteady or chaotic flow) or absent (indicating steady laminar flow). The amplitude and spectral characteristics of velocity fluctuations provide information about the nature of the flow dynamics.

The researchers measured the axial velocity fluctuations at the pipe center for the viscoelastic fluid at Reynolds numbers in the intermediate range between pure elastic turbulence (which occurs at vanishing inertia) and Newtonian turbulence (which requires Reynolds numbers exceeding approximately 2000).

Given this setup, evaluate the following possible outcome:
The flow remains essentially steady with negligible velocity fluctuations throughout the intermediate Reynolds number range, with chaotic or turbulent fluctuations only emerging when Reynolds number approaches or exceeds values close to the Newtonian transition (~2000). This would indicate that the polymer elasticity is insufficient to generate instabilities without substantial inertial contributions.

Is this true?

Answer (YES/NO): NO